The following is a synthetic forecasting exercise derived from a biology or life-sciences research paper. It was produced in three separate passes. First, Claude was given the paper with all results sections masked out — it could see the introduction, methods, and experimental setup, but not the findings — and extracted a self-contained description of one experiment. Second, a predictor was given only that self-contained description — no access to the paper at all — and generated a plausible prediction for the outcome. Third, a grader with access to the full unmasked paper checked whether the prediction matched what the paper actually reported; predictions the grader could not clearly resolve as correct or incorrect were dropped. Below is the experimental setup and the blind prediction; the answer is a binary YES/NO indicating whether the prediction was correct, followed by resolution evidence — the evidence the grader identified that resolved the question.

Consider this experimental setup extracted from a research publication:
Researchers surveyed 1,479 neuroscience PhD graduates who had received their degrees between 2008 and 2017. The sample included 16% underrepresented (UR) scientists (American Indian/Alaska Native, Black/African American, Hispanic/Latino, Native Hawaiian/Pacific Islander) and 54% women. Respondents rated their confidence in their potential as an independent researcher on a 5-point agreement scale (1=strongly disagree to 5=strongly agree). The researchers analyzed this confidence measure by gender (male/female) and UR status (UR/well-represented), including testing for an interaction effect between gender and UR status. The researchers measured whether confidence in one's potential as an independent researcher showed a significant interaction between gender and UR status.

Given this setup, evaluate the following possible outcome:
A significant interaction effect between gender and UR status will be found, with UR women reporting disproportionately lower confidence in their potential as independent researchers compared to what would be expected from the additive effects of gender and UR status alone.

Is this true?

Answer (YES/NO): NO